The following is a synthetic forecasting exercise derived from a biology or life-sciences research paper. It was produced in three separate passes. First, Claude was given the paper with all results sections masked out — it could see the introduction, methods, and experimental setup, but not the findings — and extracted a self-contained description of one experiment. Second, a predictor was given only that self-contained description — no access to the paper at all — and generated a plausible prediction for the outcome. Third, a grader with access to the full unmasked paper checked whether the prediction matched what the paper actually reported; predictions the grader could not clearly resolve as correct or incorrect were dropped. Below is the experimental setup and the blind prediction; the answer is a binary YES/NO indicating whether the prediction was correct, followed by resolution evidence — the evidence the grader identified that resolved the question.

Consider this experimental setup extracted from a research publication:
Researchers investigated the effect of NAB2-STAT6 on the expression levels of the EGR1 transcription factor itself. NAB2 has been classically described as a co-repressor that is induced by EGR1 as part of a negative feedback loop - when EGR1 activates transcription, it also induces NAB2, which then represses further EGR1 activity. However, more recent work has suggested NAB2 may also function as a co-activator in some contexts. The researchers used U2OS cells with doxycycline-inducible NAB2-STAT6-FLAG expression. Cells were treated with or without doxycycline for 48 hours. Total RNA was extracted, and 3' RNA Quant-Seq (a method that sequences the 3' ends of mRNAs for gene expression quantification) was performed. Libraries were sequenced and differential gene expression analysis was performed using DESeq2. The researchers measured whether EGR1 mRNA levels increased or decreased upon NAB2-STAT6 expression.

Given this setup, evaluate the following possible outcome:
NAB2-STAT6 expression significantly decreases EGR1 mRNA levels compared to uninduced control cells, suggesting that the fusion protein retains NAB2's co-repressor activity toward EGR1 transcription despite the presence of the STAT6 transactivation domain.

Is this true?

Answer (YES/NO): NO